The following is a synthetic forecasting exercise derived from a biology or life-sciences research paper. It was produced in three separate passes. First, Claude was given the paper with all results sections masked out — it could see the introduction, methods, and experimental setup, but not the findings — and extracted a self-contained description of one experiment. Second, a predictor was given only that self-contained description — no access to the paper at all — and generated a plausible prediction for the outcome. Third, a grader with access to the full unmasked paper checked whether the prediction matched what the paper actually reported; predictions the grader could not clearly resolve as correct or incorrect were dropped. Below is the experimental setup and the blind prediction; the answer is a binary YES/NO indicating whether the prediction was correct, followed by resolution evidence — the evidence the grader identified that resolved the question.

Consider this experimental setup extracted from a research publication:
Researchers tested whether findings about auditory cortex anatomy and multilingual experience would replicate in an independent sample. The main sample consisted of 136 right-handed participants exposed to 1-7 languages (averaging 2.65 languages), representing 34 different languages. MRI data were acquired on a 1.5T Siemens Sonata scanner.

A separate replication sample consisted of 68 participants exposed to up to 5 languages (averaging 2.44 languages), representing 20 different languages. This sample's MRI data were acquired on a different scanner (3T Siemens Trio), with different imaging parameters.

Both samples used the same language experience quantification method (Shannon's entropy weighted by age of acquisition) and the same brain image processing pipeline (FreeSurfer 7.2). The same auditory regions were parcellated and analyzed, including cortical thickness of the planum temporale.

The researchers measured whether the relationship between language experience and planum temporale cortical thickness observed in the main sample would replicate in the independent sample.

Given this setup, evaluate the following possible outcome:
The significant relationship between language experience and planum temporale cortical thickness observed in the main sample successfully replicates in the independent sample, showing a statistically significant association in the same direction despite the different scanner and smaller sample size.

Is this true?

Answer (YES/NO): NO